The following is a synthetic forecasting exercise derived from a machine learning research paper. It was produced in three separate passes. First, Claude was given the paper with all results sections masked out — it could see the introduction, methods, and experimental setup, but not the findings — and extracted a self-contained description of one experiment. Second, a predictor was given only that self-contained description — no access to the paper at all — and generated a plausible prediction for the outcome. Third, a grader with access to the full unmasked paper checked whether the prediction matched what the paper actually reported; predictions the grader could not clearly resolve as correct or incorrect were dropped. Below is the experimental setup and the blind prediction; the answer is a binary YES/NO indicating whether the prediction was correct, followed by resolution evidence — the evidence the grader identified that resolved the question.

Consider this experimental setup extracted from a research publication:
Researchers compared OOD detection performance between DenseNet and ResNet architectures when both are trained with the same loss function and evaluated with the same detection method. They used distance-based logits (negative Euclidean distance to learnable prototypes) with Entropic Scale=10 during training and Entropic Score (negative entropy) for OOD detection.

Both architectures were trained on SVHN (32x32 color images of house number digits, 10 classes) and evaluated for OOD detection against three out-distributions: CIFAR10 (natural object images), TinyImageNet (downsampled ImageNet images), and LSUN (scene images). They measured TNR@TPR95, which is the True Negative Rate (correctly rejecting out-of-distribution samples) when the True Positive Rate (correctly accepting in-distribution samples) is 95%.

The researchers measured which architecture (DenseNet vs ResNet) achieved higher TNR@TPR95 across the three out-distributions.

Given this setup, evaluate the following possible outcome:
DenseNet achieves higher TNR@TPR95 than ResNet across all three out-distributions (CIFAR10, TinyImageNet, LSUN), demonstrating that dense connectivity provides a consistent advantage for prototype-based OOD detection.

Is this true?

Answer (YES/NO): YES